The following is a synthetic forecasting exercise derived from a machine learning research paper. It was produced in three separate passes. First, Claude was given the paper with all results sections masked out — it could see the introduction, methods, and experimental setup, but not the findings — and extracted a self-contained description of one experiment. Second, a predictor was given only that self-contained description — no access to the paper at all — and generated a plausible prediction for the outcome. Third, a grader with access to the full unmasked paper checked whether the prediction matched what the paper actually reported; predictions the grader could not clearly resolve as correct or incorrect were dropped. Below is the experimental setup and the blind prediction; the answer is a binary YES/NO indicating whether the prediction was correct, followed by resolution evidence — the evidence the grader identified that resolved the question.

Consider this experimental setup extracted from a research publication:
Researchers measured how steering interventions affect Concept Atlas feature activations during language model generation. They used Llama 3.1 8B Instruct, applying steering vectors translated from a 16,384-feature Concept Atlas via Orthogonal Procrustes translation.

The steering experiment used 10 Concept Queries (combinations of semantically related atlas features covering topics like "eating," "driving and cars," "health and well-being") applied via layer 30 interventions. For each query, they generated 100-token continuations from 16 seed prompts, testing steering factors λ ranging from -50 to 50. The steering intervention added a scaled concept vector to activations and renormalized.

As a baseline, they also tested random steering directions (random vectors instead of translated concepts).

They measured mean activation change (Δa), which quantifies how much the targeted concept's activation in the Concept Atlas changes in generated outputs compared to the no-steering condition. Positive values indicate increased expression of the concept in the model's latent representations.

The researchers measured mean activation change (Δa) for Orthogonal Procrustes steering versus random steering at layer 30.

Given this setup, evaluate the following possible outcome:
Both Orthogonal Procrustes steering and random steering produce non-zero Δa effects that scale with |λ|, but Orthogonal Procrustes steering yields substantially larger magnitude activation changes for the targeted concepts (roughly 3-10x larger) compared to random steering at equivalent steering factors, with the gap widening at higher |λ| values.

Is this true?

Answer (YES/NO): NO